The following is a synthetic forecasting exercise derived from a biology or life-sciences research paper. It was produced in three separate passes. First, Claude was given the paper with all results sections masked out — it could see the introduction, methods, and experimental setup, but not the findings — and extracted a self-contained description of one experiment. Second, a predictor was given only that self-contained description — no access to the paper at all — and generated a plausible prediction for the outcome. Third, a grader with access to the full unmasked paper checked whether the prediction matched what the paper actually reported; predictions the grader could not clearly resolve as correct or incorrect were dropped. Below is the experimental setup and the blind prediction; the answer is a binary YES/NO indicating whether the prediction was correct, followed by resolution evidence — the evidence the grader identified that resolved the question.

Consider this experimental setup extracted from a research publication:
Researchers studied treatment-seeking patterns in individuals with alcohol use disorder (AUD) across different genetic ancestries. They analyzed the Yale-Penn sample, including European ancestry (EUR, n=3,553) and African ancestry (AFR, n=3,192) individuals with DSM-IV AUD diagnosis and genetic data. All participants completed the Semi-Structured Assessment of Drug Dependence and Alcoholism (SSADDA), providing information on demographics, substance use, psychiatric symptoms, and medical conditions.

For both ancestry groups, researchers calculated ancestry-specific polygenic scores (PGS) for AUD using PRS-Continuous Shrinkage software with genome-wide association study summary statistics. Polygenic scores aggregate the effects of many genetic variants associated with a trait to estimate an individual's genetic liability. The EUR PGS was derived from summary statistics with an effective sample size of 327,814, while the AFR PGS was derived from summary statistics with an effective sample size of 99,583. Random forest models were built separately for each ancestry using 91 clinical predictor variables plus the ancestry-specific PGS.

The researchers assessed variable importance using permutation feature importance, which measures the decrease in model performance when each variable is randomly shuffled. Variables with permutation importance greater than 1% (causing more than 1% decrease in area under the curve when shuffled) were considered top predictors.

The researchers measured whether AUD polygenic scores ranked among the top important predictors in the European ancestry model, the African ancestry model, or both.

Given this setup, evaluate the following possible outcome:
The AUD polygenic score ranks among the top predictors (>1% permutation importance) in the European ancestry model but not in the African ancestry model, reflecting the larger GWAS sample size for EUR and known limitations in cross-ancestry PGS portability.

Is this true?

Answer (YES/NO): NO